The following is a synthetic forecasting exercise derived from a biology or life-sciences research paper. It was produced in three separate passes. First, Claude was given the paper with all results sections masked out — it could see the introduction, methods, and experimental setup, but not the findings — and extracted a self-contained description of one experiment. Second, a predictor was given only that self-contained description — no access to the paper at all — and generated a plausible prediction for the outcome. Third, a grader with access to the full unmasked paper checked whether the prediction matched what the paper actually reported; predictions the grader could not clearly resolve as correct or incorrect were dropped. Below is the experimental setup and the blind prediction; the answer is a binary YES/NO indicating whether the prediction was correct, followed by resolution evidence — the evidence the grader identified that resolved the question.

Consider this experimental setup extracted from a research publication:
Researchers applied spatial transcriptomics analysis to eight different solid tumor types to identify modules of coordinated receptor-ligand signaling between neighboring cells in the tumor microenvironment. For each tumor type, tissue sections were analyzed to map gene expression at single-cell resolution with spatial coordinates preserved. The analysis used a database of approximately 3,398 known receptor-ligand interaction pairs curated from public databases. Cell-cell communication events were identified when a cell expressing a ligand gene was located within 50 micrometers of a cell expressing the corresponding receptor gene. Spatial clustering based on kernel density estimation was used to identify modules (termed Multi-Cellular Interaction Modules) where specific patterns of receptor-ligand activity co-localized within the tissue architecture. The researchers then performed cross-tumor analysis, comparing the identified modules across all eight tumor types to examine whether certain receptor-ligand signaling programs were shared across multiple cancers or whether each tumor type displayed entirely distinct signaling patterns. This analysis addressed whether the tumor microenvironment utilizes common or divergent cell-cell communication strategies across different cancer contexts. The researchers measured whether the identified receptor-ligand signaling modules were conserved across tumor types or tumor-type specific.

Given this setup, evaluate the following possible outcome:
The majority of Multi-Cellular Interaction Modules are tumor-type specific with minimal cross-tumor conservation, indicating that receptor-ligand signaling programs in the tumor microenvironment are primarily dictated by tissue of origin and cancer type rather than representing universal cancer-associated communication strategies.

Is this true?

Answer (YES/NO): NO